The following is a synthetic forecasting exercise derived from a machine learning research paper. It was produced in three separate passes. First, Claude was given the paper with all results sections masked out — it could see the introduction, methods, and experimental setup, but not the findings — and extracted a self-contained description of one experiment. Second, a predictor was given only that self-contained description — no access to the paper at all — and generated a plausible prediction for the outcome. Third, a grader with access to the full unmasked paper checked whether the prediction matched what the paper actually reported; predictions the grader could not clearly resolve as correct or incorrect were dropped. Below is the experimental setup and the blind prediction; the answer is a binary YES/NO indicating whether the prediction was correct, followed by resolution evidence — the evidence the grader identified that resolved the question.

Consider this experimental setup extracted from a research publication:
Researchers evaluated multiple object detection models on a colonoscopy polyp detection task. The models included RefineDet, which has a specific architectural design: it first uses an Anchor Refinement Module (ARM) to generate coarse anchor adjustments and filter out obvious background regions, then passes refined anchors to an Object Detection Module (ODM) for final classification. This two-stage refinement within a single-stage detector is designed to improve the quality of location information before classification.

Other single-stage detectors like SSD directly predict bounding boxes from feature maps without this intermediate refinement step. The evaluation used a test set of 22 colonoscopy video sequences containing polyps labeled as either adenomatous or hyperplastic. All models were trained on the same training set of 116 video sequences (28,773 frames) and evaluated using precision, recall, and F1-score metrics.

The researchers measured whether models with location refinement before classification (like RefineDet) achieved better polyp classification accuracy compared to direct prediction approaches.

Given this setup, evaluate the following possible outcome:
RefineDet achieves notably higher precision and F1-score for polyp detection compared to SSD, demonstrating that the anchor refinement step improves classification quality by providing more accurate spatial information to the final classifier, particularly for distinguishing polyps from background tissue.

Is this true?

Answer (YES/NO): NO